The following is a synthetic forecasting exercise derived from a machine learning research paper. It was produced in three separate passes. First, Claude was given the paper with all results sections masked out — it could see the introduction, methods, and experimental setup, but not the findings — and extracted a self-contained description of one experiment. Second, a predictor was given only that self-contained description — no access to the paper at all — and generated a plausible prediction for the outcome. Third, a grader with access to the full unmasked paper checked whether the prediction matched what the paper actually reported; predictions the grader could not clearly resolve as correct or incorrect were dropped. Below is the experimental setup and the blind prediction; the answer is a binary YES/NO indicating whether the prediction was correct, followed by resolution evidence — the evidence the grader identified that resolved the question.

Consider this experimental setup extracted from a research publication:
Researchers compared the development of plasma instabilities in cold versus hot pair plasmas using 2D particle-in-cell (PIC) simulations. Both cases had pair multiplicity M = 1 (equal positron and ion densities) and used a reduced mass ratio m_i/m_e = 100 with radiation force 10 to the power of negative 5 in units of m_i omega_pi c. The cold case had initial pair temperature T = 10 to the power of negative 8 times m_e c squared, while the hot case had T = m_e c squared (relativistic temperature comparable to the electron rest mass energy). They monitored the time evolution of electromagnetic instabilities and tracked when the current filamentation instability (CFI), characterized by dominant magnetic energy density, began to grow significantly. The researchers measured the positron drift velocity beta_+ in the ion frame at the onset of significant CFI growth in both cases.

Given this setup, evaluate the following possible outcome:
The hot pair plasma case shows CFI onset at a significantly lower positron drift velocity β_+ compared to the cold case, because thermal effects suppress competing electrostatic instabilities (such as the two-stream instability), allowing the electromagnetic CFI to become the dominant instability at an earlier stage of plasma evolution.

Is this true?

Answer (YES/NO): NO